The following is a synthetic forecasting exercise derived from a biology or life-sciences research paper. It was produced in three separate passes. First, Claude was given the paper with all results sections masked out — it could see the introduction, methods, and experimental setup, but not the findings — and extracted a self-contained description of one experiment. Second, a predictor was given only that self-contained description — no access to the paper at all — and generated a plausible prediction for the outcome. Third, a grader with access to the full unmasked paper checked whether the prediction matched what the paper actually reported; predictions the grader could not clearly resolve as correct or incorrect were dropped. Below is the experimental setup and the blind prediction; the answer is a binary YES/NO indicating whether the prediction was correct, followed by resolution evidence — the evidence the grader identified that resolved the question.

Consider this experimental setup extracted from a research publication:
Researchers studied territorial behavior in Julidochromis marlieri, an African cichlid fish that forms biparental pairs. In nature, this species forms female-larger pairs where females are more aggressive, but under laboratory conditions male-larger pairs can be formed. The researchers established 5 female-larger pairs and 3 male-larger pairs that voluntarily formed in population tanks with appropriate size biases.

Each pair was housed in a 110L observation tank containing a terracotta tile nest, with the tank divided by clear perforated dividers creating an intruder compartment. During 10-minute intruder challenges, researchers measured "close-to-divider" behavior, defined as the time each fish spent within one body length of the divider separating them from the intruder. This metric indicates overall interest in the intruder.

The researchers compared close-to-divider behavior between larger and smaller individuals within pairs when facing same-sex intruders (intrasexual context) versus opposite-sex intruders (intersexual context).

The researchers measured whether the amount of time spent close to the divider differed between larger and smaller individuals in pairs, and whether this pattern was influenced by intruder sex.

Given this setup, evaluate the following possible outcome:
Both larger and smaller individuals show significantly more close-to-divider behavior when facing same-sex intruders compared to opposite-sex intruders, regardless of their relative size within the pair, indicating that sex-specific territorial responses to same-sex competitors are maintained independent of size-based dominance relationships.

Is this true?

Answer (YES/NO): NO